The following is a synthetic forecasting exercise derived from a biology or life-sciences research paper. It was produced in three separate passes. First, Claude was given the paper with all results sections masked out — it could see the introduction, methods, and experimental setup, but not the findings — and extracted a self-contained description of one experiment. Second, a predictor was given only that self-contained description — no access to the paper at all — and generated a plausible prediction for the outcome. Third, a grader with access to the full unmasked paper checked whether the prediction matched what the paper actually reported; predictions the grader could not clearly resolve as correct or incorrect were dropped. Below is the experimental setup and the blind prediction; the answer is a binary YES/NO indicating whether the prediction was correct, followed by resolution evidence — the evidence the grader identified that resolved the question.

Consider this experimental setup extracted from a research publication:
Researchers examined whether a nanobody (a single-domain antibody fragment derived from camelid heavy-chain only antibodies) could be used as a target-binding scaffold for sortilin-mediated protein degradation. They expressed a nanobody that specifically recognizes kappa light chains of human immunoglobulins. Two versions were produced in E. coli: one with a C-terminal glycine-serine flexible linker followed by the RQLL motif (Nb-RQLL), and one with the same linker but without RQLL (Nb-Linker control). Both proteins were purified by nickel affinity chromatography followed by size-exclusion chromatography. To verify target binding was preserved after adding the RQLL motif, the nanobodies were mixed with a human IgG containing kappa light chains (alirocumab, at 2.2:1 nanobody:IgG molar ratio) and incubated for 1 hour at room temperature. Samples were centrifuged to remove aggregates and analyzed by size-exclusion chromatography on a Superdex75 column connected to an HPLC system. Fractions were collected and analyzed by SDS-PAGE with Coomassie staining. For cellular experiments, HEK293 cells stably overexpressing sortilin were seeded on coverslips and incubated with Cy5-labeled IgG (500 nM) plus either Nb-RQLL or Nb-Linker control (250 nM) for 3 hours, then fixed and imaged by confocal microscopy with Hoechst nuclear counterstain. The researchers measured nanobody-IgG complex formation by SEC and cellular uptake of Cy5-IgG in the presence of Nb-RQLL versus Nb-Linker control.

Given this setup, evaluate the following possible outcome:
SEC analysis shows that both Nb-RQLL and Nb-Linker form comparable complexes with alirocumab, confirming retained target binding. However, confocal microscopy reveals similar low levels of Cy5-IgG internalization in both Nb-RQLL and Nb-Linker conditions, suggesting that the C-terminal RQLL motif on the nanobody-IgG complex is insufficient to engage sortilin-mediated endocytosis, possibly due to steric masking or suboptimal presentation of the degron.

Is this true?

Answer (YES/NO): NO